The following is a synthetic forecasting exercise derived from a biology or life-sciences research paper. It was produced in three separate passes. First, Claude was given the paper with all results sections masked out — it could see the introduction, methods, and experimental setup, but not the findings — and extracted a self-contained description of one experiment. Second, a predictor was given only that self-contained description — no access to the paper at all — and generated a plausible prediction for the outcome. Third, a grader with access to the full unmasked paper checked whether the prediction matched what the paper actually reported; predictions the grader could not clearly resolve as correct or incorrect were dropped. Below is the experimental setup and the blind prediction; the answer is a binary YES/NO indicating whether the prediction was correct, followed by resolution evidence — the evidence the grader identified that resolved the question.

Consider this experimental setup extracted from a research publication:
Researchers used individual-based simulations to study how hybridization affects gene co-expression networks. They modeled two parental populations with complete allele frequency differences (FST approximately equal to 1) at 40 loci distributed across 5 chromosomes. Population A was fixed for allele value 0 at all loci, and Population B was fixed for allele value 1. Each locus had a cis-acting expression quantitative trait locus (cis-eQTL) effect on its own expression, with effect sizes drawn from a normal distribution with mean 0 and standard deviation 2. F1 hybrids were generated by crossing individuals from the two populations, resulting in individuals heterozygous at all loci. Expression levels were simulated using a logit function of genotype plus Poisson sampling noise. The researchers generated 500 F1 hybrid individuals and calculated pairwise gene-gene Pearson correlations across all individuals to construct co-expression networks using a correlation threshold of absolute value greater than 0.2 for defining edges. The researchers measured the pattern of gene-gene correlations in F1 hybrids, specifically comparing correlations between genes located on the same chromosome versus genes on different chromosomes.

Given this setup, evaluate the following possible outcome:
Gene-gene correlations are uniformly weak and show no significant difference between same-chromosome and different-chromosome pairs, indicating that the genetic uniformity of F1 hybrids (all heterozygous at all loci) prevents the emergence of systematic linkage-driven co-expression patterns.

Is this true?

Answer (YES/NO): NO